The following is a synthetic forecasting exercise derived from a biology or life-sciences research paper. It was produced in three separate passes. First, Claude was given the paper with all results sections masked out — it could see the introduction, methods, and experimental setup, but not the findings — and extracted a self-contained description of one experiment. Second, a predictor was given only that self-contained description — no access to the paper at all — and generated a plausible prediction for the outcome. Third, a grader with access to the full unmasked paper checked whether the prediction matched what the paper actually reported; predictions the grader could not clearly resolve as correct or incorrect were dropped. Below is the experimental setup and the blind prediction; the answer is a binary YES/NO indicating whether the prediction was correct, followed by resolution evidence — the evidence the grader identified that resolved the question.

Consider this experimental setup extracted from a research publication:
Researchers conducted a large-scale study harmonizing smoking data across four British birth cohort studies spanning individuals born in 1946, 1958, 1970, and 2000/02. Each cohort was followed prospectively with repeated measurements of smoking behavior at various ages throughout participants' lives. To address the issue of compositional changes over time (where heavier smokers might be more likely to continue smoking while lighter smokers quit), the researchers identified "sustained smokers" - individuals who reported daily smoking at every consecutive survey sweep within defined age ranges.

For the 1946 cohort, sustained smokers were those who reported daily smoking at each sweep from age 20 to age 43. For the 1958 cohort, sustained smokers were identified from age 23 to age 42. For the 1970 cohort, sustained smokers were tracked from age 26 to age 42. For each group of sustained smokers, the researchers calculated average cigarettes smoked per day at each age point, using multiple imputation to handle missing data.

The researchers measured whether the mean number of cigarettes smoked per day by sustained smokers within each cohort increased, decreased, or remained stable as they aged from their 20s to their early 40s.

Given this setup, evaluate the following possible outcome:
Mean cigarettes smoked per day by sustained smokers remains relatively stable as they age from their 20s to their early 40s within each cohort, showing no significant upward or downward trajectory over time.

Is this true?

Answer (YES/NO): NO